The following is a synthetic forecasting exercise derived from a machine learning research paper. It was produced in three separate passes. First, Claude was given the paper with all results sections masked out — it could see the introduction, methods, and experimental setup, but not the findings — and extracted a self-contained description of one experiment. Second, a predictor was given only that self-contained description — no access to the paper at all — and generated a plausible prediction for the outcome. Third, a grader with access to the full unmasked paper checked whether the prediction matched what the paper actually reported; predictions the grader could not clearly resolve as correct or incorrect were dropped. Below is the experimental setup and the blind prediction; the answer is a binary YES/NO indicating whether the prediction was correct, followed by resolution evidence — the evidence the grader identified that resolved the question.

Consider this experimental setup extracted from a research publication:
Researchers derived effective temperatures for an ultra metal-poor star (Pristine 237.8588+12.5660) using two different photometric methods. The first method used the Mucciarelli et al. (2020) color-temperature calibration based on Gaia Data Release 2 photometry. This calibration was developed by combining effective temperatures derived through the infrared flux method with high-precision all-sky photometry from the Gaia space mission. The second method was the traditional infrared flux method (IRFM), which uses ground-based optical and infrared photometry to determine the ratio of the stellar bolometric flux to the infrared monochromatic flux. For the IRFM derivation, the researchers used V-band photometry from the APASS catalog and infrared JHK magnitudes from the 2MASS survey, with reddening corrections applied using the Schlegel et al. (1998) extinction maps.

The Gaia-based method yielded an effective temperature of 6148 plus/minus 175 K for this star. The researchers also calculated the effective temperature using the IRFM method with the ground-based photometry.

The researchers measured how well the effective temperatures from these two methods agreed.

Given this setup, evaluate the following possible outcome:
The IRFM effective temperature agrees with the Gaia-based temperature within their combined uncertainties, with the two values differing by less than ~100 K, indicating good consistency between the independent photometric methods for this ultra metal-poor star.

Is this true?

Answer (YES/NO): NO